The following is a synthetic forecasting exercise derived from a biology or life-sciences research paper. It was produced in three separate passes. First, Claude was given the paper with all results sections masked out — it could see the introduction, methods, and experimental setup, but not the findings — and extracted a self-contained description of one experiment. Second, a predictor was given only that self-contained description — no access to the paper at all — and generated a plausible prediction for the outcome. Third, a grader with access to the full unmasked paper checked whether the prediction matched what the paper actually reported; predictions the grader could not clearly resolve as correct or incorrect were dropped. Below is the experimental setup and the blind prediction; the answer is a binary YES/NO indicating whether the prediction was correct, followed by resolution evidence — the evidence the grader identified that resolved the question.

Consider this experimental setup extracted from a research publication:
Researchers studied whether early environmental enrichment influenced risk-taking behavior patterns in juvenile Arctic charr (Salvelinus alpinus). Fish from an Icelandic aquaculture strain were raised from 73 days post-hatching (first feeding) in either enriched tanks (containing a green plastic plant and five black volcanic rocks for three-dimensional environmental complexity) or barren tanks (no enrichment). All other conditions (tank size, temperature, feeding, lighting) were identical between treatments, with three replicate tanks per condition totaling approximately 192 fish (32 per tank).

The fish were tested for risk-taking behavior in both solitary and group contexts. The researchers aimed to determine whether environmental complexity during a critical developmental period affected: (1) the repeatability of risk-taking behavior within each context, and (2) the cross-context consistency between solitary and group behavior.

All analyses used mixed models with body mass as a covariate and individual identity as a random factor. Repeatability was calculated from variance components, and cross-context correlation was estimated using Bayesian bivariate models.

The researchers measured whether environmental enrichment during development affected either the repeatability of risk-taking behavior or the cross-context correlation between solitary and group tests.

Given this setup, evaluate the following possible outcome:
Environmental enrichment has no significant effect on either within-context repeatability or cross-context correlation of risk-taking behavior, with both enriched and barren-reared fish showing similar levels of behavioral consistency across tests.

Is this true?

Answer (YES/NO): YES